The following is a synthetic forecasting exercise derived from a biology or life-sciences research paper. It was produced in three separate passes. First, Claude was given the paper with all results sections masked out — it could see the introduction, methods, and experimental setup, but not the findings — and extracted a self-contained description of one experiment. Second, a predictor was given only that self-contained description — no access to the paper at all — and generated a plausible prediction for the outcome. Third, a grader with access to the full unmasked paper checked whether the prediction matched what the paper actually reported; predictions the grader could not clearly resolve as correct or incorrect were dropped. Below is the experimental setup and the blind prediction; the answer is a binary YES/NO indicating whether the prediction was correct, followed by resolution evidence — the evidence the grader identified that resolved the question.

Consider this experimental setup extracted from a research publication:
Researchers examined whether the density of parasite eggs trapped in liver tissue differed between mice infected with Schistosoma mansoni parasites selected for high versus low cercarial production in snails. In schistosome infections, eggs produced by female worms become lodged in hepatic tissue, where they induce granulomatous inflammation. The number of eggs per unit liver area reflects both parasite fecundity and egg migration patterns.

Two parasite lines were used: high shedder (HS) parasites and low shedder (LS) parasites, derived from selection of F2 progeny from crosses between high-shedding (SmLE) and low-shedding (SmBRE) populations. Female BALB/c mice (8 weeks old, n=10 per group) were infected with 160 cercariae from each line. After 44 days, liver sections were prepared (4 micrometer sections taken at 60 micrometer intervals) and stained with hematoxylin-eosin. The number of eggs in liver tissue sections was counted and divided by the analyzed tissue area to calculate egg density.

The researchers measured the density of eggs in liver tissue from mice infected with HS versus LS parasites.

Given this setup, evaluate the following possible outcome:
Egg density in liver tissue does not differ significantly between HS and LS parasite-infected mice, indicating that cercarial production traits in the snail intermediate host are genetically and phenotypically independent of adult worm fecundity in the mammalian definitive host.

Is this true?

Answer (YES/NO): NO